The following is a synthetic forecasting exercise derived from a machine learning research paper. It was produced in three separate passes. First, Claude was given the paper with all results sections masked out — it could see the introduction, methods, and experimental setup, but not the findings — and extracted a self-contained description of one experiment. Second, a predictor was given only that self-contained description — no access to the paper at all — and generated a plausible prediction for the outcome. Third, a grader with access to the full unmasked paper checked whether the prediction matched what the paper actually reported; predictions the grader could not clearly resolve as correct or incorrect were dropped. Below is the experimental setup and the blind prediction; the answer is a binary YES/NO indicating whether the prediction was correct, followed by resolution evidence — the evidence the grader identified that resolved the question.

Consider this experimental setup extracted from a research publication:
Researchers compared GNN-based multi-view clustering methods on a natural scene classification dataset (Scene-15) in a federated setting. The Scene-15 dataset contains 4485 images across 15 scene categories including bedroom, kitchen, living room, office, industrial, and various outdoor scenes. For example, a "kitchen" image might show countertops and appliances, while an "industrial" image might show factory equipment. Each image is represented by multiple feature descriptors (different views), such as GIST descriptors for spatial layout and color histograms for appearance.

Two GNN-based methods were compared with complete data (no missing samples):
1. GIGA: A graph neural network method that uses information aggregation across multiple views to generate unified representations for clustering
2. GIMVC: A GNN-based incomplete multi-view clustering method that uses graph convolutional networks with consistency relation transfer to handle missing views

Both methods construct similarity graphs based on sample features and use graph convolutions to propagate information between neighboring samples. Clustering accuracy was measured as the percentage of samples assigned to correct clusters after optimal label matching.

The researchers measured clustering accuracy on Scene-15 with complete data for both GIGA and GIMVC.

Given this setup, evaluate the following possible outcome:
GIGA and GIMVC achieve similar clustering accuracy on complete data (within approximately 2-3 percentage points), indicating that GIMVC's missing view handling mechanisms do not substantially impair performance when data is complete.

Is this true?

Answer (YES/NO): NO